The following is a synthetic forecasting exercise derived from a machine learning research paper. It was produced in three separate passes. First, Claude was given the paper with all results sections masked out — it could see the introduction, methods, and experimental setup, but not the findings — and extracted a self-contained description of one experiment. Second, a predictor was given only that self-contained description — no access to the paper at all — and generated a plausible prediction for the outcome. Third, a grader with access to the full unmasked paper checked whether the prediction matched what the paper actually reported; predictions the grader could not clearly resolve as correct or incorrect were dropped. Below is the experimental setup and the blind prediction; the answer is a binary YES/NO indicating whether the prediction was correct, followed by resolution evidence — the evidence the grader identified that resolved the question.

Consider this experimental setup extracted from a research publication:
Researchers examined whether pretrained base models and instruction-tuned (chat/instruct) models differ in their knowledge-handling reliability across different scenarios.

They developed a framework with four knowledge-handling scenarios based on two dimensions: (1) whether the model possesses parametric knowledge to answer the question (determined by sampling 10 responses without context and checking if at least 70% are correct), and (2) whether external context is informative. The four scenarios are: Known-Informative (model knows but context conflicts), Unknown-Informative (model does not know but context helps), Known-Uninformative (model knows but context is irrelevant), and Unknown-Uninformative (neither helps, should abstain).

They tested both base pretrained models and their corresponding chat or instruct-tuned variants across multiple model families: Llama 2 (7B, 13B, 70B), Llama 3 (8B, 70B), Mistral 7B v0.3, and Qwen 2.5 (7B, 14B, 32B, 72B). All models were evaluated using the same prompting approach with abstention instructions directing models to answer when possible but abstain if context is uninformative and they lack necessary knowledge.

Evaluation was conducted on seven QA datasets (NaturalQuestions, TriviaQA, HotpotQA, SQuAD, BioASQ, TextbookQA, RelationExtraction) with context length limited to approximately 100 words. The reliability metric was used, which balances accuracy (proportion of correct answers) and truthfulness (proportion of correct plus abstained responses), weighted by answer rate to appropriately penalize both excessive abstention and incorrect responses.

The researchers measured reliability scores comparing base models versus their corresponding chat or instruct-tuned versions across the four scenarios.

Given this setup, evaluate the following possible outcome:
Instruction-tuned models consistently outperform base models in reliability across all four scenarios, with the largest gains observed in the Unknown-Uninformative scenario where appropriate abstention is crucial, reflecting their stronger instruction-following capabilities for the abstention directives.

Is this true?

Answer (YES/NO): NO